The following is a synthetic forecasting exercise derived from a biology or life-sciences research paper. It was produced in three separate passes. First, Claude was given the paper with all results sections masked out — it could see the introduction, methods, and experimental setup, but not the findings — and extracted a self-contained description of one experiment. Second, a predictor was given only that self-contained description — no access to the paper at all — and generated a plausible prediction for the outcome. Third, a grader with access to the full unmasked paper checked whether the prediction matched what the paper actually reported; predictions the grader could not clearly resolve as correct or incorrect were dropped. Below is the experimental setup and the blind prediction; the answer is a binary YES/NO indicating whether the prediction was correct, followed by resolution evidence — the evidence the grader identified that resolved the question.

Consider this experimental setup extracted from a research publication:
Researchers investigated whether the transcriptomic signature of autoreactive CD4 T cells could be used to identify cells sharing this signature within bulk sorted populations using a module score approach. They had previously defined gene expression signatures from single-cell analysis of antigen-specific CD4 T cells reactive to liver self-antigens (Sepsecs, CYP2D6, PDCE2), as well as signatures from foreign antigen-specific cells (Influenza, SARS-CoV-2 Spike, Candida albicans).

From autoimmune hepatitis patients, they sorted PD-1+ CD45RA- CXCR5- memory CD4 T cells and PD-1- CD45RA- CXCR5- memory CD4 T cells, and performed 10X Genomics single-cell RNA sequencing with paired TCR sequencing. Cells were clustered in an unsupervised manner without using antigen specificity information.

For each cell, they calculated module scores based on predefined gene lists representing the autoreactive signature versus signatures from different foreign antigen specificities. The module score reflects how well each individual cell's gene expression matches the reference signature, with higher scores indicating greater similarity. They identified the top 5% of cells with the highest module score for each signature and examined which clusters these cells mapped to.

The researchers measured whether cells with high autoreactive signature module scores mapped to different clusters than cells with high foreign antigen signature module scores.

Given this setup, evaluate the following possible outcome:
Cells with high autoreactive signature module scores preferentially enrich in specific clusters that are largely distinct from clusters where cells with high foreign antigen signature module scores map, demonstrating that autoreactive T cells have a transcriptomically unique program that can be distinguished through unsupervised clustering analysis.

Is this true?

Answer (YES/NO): YES